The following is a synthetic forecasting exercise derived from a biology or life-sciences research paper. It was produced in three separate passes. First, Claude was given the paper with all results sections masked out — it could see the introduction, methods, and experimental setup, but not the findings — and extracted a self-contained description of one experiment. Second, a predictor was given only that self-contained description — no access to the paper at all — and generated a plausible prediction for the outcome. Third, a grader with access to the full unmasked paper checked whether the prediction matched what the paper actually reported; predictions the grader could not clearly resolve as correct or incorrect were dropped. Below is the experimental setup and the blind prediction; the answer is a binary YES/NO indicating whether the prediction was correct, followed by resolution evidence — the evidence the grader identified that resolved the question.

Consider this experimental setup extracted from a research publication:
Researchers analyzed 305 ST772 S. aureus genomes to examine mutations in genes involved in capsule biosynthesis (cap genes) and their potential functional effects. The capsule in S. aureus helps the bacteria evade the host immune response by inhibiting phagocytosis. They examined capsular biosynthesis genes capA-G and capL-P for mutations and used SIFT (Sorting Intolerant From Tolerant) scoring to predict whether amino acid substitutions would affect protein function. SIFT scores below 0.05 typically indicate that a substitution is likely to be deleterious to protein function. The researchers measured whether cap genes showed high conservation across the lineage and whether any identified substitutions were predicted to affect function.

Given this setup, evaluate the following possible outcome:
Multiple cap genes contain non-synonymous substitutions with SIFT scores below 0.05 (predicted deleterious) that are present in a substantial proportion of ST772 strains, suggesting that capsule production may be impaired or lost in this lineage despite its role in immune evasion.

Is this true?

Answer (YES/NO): NO